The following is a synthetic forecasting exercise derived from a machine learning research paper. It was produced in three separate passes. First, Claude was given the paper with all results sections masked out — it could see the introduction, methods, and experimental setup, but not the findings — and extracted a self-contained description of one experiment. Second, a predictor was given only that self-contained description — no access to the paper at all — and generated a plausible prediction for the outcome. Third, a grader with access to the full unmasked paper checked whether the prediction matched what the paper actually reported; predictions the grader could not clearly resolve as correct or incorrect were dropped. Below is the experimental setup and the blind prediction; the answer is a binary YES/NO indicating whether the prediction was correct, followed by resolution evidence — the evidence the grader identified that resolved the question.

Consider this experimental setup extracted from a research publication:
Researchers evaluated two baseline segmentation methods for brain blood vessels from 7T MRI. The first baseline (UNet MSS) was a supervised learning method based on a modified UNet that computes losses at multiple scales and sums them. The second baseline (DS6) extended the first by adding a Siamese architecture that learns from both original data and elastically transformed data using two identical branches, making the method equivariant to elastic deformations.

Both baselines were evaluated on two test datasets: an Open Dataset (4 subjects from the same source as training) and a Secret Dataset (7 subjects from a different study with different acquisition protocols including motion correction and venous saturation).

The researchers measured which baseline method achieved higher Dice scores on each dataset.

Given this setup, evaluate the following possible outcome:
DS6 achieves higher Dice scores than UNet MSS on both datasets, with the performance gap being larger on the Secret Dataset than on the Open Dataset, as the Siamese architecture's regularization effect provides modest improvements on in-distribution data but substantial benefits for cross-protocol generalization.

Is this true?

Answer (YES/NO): NO